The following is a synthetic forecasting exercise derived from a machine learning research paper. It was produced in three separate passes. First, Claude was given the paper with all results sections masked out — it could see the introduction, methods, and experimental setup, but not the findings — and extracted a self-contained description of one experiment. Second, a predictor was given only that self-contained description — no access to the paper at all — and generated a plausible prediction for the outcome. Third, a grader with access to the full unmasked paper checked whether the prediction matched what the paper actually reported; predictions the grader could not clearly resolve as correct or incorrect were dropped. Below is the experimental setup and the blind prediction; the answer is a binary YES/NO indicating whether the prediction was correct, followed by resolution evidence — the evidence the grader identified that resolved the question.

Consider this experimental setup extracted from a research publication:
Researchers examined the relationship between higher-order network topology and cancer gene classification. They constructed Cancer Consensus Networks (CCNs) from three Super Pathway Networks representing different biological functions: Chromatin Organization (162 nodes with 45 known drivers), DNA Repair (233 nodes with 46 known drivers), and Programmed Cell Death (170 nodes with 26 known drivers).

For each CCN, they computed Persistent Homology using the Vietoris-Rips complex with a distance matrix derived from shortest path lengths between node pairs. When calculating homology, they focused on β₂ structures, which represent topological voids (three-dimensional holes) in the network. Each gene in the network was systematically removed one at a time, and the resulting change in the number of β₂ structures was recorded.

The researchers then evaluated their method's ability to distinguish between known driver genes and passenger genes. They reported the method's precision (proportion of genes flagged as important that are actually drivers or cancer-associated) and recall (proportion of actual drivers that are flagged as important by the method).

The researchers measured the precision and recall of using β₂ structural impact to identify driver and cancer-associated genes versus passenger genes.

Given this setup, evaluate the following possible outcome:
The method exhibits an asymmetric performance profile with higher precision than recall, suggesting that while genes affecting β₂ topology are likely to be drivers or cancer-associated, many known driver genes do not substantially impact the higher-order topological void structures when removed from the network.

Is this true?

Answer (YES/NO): YES